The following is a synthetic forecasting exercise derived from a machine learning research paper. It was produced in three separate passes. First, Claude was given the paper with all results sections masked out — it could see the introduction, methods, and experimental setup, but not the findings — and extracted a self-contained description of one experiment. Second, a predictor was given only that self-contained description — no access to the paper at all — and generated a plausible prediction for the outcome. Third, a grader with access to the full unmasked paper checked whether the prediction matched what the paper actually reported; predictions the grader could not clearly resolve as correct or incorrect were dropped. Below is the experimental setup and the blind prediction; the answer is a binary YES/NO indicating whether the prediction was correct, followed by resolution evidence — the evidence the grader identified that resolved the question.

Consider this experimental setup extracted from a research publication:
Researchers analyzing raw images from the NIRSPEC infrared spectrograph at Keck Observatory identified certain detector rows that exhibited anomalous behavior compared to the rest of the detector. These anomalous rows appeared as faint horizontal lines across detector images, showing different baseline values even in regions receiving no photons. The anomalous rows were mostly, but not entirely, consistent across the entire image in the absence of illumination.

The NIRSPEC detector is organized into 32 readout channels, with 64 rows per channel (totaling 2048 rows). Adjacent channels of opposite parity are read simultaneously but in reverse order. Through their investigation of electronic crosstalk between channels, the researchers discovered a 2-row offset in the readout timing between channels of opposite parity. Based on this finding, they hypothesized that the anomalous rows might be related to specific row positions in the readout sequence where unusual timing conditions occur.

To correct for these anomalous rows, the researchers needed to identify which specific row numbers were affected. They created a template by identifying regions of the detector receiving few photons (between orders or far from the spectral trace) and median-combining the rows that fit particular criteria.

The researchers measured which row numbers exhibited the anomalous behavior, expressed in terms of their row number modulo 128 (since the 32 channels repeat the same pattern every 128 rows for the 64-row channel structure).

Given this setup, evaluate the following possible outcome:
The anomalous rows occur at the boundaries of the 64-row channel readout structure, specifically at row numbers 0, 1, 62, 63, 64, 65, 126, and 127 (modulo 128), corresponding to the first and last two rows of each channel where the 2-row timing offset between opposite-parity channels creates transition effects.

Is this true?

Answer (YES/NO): NO